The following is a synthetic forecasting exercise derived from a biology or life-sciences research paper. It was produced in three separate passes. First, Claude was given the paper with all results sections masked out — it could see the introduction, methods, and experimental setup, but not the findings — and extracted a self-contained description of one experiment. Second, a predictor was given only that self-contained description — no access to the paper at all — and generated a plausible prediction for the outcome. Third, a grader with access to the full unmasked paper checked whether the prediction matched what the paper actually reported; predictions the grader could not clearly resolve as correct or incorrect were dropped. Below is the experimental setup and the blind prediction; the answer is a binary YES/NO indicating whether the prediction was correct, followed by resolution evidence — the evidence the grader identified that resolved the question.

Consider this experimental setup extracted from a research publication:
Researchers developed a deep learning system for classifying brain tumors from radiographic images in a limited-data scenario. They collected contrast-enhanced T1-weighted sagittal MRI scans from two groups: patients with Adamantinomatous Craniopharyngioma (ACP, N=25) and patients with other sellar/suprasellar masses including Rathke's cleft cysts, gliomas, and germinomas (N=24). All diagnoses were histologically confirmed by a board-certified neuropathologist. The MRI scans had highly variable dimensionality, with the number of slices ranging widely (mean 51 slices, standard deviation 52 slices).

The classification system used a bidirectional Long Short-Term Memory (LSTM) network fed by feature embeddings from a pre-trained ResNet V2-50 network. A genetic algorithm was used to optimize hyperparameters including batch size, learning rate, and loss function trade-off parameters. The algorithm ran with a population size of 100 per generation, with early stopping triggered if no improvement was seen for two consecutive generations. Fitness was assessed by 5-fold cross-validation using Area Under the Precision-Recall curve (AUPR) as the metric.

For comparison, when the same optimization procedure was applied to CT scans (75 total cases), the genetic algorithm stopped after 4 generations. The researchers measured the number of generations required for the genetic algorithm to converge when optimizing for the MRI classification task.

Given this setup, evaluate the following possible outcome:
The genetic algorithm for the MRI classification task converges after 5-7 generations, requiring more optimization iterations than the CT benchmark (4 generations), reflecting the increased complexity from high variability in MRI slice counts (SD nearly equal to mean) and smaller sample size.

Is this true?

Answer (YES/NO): YES